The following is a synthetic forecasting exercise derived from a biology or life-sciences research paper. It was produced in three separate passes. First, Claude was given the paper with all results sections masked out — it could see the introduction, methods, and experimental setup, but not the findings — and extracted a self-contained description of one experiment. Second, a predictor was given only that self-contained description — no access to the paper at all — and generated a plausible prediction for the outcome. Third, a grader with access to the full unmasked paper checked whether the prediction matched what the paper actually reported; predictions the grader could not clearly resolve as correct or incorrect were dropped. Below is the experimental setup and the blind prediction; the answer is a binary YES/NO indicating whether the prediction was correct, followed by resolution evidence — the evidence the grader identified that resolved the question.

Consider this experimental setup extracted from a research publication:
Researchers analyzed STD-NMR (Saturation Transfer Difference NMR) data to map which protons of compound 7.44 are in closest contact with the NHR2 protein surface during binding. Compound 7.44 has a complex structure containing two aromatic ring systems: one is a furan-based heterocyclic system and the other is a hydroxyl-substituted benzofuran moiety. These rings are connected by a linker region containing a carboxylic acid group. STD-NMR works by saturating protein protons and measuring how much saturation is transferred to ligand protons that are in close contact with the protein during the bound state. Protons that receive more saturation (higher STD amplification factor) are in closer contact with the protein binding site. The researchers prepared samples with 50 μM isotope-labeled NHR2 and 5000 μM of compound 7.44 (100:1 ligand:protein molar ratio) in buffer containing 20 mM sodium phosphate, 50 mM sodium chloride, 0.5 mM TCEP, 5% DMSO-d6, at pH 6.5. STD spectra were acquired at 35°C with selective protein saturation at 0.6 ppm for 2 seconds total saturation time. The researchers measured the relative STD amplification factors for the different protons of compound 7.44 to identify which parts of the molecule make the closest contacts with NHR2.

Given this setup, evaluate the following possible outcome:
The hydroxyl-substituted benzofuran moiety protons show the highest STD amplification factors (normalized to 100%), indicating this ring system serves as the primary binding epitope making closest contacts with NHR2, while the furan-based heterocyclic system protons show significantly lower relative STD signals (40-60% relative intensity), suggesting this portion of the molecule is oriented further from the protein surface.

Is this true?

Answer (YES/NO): NO